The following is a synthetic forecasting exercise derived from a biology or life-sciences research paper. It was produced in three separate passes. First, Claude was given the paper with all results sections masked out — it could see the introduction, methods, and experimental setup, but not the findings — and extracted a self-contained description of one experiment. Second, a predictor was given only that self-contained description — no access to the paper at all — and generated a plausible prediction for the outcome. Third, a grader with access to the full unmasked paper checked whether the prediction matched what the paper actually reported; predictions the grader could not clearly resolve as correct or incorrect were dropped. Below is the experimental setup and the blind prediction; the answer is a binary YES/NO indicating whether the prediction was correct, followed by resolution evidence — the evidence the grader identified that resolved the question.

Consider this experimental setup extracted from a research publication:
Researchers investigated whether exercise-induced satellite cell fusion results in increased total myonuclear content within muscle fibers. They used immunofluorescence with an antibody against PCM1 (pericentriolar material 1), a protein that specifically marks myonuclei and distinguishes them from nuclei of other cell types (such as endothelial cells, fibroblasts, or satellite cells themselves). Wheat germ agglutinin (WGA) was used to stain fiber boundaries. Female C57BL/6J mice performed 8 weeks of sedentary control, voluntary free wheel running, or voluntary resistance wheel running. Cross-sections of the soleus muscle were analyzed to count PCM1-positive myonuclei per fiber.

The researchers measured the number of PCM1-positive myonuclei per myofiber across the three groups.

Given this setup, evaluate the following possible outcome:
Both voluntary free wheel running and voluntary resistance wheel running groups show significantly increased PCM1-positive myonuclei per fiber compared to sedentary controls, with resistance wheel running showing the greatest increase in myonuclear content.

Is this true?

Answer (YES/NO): NO